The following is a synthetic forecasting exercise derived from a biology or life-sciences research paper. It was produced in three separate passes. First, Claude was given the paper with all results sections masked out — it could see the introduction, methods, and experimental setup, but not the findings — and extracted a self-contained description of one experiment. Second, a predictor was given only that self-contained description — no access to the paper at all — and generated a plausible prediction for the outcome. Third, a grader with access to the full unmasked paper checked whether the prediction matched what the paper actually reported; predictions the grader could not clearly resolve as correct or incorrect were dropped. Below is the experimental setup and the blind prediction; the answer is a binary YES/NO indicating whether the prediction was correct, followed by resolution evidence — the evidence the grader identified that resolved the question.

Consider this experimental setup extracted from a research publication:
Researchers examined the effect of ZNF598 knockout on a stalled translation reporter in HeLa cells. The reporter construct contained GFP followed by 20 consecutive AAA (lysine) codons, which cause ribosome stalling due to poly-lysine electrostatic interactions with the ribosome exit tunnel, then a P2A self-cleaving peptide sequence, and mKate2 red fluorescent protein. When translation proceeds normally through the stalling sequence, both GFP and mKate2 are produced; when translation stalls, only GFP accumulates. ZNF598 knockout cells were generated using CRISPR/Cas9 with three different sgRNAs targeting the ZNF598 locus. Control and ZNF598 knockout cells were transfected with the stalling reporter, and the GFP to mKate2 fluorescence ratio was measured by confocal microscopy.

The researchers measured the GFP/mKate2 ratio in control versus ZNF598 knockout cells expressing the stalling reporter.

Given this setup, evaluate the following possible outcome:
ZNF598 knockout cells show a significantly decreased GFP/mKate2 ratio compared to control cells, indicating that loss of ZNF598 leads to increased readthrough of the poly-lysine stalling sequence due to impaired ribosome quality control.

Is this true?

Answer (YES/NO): YES